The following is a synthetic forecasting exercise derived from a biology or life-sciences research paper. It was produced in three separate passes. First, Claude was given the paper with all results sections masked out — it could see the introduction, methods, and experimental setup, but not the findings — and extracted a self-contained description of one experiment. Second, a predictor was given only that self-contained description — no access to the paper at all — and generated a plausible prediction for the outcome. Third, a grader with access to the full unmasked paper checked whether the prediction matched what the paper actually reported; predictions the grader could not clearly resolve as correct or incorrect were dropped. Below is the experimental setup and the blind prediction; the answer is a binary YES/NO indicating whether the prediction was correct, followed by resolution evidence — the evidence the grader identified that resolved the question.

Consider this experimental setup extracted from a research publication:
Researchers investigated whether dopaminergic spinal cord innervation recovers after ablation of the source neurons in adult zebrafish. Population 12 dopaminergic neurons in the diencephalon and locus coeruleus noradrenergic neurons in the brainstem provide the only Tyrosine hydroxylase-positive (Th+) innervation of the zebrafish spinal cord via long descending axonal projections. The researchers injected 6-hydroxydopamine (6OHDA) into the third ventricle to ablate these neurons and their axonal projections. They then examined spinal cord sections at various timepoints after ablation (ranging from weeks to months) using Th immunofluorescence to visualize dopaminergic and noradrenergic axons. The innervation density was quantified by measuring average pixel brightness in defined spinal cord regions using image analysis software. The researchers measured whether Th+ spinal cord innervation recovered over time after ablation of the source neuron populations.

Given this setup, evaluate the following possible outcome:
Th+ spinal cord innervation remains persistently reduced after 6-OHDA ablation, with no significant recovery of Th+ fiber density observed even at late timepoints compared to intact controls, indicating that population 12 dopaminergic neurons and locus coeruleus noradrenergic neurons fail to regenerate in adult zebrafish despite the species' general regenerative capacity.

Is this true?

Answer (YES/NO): YES